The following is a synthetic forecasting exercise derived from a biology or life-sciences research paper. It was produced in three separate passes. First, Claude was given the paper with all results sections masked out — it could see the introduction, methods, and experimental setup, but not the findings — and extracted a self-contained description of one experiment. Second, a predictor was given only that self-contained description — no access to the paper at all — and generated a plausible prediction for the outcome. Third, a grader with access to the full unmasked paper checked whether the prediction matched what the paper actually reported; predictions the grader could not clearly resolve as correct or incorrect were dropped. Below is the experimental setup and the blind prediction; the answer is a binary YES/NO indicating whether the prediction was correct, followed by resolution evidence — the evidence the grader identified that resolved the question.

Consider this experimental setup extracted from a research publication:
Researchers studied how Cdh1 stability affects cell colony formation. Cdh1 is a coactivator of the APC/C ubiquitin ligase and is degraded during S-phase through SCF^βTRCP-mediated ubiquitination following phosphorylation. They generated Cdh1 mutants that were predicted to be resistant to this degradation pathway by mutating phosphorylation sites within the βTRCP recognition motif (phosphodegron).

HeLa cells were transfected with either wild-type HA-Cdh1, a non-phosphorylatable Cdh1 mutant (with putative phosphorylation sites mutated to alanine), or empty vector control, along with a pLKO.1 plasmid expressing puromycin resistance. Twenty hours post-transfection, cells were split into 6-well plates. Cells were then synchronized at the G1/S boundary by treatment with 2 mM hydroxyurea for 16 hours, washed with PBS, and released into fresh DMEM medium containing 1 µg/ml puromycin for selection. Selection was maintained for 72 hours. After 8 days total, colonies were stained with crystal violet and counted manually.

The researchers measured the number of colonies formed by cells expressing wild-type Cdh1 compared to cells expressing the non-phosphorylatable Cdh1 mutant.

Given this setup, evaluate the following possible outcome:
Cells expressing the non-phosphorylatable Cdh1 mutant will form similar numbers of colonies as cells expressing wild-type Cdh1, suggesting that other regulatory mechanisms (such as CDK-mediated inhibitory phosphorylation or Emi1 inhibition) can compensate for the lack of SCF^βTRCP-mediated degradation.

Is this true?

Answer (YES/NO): NO